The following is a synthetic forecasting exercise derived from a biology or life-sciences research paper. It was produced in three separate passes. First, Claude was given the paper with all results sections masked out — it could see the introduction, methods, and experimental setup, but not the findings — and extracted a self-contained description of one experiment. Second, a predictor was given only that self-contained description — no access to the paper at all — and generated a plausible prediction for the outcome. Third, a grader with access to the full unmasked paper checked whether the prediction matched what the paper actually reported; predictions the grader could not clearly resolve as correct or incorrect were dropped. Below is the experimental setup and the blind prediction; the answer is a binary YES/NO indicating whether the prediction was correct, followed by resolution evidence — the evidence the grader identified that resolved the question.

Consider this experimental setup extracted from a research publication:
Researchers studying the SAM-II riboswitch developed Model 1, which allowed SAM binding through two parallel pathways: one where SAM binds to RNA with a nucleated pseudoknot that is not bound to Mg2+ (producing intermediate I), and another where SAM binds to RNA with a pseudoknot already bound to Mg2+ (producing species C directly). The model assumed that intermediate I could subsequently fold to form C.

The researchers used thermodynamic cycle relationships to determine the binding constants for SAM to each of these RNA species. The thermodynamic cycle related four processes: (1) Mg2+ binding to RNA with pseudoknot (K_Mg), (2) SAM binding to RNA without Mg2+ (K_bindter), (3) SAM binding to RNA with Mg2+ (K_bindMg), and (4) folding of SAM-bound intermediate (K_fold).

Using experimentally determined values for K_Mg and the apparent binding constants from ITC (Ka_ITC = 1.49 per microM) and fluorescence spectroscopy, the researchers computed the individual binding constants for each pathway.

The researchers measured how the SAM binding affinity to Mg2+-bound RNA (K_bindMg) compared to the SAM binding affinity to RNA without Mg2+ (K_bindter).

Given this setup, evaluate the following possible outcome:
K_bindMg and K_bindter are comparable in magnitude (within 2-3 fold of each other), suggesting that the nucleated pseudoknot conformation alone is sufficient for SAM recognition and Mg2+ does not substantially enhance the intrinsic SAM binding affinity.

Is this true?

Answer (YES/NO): YES